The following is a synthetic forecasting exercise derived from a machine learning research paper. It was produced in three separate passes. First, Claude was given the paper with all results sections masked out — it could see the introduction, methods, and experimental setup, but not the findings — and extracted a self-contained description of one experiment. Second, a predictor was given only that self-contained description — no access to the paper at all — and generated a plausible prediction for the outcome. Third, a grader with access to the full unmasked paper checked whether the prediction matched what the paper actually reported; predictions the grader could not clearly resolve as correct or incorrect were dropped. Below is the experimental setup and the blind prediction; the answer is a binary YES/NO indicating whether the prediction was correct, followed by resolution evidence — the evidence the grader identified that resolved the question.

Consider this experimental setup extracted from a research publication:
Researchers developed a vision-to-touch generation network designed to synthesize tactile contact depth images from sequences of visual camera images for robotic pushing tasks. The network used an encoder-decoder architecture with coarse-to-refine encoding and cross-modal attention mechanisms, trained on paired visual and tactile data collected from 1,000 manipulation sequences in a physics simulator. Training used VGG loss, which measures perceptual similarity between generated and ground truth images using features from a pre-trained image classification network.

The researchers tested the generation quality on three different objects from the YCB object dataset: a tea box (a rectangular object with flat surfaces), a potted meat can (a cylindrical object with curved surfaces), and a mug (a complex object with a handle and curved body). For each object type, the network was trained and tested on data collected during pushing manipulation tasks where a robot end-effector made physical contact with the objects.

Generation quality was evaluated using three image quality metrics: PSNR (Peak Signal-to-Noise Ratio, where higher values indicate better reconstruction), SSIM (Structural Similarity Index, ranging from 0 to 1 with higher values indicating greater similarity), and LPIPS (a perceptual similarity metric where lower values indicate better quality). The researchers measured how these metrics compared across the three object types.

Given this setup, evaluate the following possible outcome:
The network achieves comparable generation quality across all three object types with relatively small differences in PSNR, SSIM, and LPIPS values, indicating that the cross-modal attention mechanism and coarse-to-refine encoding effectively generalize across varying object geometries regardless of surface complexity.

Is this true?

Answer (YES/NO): NO